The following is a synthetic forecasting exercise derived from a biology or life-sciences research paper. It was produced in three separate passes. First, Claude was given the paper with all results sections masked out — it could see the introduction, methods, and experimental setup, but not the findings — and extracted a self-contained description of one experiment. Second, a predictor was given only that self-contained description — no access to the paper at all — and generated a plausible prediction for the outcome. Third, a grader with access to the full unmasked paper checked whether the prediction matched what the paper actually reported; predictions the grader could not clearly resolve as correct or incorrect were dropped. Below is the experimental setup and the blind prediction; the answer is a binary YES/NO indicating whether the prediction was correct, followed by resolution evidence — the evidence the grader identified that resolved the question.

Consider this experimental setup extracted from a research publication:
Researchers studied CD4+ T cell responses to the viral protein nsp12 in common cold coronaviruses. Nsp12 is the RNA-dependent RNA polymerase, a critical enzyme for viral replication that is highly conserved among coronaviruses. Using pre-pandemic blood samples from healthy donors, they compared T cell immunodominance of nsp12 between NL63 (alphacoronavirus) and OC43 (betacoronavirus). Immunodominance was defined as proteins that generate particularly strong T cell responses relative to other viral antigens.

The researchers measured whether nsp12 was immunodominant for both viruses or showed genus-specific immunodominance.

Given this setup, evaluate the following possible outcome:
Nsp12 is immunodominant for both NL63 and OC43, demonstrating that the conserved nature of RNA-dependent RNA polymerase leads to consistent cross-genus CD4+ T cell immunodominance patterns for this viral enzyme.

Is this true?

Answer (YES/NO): NO